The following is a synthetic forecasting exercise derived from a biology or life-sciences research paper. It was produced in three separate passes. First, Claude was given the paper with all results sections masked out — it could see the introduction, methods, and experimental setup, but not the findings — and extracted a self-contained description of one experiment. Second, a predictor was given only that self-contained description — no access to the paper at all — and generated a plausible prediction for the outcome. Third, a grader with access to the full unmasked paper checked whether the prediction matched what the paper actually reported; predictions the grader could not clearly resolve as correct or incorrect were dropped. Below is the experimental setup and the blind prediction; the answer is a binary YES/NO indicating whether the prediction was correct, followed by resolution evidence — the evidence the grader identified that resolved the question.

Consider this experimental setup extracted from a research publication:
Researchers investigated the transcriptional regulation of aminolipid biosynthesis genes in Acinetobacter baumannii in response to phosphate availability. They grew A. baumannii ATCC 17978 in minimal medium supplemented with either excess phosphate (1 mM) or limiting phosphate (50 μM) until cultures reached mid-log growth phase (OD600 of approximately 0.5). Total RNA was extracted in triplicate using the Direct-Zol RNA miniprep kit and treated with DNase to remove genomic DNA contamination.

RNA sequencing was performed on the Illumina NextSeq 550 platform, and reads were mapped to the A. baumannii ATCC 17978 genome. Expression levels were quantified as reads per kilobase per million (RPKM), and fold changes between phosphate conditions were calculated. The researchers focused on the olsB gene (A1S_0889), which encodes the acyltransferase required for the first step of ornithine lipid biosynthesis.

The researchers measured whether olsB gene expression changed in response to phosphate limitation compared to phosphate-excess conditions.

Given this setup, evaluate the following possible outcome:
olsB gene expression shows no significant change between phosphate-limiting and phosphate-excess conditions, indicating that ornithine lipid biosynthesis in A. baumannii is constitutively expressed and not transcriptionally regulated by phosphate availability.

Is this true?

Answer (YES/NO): NO